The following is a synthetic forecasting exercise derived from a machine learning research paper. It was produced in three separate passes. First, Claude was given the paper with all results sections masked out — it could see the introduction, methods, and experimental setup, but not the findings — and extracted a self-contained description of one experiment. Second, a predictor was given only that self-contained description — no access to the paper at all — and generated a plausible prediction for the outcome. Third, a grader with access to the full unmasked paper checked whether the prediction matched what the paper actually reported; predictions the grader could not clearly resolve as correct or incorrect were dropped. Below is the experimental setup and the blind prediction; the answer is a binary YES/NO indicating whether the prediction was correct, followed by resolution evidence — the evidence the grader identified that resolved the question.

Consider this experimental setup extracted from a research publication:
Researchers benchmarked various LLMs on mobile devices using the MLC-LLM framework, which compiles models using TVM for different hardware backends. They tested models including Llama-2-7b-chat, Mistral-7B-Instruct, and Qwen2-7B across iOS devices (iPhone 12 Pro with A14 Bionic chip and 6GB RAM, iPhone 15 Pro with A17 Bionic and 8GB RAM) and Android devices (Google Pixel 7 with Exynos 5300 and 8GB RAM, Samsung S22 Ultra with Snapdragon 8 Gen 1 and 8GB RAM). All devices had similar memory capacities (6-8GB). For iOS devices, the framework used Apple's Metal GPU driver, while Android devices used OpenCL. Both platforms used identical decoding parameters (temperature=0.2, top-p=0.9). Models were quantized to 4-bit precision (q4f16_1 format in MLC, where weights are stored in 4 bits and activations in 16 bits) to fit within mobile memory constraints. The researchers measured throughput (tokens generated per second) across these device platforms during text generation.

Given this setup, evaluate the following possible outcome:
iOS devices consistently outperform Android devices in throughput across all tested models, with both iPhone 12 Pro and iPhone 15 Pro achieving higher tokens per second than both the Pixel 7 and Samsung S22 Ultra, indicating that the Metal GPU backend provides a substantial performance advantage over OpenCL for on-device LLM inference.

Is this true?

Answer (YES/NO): YES